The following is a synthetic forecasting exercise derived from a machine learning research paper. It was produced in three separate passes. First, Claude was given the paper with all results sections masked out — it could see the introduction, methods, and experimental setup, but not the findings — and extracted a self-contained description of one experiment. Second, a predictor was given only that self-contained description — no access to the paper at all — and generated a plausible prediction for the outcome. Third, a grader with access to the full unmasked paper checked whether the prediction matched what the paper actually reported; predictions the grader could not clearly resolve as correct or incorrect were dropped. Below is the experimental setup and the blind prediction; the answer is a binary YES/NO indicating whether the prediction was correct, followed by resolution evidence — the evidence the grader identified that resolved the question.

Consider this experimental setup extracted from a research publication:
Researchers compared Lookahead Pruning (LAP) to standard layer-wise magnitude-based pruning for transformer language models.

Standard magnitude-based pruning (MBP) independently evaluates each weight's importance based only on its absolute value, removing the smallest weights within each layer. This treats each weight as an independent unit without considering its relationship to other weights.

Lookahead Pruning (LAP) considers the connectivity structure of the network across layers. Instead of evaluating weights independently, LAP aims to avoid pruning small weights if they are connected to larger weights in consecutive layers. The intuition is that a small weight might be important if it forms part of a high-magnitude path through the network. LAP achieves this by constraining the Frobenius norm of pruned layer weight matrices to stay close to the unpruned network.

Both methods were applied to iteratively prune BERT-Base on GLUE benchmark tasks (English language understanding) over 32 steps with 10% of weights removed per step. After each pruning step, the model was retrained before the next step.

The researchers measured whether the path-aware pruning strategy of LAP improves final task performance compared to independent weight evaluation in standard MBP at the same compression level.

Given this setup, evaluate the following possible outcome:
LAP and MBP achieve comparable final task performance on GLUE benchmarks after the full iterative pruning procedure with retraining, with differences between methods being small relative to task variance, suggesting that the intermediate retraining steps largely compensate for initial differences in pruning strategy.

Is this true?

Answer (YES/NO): YES